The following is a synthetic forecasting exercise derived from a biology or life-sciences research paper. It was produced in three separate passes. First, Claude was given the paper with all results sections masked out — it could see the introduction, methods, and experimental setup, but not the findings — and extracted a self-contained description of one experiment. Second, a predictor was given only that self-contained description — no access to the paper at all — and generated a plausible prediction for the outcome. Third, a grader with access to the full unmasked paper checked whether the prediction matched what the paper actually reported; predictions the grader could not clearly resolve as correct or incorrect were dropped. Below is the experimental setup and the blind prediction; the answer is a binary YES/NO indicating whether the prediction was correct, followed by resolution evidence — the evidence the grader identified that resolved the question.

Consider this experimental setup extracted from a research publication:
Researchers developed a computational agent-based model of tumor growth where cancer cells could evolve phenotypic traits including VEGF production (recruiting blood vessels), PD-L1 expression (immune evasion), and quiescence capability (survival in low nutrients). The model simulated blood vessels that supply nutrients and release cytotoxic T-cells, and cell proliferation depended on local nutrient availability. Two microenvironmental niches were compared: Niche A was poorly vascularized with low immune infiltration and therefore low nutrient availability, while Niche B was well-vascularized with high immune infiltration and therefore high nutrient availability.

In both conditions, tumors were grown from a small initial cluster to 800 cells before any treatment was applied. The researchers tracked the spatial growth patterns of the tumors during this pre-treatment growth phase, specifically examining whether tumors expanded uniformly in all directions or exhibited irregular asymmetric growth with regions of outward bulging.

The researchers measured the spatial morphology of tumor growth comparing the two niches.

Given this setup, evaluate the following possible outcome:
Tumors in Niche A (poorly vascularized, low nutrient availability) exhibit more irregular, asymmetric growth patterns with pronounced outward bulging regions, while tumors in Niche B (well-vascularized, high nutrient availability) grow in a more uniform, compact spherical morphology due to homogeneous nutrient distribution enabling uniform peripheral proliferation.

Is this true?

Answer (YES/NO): YES